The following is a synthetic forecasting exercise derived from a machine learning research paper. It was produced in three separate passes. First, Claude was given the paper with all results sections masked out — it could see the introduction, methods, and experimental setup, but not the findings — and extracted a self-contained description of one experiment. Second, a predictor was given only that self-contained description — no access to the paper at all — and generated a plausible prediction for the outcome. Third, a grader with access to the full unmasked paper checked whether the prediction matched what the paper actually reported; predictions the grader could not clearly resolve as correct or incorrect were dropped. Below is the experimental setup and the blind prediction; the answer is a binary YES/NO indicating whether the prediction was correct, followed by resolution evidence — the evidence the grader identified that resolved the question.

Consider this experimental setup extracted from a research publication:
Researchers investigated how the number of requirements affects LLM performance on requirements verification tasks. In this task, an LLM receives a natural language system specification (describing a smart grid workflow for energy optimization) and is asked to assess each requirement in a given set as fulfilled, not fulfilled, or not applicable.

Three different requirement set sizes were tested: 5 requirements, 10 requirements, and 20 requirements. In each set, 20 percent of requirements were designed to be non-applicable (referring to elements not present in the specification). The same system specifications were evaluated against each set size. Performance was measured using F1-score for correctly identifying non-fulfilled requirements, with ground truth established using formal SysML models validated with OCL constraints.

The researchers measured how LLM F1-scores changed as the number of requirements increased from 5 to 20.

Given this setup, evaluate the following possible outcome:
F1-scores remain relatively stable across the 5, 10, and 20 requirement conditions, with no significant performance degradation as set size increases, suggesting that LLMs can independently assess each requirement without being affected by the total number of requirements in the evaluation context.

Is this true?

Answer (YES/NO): NO